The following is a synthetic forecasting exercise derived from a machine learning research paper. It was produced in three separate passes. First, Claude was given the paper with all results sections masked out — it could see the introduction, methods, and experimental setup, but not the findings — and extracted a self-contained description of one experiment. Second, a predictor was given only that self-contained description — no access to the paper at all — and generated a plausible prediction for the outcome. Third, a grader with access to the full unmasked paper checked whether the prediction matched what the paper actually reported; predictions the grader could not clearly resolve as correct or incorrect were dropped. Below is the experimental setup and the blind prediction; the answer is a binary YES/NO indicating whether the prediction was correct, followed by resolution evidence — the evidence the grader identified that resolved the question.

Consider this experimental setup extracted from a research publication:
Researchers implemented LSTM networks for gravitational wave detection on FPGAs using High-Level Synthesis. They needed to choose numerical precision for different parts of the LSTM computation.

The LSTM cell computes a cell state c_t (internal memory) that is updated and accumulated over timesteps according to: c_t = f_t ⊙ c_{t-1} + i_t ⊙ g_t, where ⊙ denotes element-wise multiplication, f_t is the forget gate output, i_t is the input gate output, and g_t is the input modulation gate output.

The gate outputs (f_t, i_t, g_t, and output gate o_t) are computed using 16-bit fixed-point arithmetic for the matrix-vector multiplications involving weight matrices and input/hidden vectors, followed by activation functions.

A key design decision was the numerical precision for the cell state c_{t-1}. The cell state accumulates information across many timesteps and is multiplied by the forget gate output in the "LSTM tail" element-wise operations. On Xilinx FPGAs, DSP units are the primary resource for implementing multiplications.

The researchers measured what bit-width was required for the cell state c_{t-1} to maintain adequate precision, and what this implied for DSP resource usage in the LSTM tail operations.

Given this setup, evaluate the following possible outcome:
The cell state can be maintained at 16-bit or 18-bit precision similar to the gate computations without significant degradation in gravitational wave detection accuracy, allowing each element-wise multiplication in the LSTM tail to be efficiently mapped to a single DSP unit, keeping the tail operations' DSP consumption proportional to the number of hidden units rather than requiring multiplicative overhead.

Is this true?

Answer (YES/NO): NO